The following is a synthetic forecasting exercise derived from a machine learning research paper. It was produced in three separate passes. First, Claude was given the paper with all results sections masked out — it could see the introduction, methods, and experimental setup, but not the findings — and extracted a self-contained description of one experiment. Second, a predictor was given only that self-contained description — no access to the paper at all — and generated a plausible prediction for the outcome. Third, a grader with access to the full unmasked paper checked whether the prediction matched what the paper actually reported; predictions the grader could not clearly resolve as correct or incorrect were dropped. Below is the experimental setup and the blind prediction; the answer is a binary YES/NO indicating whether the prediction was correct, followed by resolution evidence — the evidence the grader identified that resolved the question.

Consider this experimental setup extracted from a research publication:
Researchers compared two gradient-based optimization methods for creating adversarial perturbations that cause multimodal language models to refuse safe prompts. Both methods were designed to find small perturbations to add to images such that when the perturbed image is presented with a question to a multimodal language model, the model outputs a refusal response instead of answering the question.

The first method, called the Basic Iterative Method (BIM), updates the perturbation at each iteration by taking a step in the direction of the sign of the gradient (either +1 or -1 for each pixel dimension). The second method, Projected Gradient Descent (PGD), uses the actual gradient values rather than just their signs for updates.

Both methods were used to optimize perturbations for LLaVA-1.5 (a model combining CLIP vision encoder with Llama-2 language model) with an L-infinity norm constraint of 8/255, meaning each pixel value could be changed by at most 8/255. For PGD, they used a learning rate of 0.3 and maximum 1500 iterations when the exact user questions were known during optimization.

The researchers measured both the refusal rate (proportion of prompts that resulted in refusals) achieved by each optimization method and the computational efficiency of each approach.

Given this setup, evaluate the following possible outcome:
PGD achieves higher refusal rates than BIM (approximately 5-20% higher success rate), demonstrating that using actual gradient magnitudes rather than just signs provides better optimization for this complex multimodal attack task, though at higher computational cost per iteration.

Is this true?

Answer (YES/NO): NO